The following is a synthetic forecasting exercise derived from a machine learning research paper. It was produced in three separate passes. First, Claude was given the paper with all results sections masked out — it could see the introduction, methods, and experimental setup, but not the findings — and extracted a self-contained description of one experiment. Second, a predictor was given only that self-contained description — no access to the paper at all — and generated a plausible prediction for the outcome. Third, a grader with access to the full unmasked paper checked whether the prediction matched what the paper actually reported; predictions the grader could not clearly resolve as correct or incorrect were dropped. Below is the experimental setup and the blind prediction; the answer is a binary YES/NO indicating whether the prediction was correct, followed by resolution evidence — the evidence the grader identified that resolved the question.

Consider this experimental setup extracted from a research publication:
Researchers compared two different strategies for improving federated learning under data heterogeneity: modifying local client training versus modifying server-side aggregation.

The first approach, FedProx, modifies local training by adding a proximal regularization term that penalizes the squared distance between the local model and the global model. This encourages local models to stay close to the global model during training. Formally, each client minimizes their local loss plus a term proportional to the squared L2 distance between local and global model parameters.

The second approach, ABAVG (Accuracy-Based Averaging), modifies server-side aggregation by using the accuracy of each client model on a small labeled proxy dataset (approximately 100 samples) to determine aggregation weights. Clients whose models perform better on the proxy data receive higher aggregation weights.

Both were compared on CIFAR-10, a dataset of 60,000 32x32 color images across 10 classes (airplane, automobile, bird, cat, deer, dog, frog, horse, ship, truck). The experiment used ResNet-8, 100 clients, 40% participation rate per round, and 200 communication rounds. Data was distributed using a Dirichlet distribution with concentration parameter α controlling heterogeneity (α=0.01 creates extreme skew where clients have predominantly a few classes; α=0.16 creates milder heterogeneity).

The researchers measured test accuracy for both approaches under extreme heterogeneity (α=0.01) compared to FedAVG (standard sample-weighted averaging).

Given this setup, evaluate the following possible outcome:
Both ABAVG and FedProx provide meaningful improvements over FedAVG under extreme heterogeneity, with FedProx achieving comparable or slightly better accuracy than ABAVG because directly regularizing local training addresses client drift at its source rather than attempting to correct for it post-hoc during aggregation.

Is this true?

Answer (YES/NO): YES